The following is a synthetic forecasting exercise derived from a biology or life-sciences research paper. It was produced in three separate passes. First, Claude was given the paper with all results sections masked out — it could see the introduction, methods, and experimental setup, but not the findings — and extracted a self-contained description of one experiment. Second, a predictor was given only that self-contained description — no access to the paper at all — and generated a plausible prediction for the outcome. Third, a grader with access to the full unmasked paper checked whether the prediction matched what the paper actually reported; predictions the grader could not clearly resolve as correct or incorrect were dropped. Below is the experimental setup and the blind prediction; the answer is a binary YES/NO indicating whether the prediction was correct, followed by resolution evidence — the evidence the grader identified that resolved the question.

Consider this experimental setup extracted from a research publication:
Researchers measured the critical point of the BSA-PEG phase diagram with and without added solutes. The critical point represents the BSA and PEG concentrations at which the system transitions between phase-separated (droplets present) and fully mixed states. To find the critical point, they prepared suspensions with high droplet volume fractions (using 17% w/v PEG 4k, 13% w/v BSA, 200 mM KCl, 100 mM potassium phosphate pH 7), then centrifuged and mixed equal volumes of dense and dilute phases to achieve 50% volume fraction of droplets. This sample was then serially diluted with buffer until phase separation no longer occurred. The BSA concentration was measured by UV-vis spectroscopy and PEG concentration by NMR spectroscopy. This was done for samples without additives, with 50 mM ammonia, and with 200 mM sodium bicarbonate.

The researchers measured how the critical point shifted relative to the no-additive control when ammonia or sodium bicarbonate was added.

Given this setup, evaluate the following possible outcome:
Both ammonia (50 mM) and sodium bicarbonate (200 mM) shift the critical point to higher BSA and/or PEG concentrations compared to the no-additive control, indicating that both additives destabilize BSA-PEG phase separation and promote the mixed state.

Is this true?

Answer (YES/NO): NO